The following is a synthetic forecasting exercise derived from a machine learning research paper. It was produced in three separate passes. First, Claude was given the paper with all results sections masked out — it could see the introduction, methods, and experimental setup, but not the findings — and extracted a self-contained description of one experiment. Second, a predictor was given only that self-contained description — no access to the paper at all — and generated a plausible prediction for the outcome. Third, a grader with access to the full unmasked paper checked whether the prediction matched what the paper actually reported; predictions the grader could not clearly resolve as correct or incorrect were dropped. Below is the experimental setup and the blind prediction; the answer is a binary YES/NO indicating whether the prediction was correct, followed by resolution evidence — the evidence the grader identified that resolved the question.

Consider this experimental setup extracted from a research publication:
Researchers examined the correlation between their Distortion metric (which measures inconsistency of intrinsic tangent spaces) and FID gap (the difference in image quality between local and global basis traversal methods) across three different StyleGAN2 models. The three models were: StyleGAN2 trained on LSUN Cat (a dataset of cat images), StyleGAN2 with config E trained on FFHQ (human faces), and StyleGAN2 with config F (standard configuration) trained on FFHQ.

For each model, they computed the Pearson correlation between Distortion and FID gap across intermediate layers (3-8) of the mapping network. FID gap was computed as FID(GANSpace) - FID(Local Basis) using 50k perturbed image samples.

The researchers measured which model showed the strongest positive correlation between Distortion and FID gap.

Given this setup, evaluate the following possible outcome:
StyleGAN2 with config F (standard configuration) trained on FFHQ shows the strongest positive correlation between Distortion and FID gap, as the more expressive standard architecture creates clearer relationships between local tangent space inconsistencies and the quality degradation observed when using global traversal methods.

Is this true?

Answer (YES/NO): NO